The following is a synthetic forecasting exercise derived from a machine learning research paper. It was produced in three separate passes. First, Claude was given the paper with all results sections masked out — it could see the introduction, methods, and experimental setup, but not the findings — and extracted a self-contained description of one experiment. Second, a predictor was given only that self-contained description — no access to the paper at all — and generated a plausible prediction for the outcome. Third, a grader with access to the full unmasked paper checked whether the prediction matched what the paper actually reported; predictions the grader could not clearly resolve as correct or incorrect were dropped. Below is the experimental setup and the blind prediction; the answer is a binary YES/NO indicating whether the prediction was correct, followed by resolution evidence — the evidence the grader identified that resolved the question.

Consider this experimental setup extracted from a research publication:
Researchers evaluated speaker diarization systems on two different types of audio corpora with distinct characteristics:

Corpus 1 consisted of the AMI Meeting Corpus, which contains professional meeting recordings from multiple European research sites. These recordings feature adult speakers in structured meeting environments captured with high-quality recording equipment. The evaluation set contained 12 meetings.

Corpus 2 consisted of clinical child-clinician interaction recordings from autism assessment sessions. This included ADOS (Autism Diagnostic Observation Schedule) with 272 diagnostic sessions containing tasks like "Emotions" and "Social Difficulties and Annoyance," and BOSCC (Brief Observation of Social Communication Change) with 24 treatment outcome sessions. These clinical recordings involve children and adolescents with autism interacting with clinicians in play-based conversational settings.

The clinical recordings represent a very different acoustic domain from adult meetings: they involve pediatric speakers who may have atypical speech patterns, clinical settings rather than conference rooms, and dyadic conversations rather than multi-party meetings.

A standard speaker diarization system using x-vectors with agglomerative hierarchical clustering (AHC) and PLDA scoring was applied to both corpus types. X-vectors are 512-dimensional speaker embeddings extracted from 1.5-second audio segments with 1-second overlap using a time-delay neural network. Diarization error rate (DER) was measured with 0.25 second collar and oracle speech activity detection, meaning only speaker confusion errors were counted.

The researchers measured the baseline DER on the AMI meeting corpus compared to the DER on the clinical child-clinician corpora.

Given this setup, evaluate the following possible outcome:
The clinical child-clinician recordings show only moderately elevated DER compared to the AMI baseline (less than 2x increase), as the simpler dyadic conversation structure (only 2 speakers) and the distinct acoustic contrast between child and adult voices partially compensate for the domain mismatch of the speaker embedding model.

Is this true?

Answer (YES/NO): NO